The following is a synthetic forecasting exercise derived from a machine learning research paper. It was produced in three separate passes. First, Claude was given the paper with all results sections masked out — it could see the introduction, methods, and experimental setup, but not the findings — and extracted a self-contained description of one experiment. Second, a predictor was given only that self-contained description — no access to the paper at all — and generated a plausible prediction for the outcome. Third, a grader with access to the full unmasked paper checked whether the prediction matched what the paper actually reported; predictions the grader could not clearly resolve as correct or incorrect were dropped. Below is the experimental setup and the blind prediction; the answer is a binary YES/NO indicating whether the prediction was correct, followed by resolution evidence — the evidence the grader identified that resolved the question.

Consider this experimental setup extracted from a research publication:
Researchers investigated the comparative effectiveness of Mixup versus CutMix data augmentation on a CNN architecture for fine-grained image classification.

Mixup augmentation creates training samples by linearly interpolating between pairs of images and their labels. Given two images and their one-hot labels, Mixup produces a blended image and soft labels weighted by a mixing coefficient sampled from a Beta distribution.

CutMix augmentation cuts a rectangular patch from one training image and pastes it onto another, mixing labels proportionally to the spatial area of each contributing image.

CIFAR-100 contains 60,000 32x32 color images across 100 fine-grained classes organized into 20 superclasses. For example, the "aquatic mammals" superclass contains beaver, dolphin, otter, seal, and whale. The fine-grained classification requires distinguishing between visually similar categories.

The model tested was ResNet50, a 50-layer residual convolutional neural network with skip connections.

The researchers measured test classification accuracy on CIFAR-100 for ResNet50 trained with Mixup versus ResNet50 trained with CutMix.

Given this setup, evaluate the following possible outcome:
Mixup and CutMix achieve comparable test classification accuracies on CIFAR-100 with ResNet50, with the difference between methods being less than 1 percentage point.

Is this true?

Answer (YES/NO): YES